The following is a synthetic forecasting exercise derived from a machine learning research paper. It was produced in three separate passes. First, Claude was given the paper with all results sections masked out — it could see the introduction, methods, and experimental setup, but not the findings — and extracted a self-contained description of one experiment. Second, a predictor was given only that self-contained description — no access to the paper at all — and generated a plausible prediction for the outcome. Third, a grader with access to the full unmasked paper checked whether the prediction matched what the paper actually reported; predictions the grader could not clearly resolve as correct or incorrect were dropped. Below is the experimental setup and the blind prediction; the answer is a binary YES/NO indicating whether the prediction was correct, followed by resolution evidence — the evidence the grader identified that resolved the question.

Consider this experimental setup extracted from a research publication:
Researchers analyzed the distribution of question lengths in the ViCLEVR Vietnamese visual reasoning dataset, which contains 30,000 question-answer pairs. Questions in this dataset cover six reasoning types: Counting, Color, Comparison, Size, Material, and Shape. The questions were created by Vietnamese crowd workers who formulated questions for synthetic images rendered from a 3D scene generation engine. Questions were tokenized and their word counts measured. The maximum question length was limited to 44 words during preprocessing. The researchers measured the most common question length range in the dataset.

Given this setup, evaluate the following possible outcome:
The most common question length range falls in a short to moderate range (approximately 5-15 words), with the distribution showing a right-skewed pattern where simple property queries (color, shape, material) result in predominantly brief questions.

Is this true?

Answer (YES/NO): NO